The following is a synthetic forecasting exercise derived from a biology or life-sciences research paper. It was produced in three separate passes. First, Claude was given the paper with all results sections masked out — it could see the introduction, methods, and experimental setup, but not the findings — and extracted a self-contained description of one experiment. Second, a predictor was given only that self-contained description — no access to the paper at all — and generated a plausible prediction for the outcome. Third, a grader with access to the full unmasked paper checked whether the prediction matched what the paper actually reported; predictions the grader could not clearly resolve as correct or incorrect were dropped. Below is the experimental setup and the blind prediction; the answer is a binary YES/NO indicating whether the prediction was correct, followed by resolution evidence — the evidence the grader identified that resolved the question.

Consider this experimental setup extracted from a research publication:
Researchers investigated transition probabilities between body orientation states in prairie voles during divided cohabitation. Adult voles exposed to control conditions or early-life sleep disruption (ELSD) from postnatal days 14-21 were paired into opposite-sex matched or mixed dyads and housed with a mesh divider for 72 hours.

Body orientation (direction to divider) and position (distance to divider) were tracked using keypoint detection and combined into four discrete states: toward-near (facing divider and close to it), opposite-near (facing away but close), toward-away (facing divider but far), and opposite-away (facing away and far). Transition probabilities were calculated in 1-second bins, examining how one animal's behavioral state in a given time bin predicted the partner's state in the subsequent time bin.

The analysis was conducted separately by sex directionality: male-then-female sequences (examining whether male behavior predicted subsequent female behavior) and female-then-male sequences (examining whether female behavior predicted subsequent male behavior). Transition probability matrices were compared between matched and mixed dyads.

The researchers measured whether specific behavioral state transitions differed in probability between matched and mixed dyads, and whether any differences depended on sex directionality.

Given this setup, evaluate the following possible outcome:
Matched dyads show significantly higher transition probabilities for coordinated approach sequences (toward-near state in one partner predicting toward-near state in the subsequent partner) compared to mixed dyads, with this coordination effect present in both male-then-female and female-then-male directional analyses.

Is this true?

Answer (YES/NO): NO